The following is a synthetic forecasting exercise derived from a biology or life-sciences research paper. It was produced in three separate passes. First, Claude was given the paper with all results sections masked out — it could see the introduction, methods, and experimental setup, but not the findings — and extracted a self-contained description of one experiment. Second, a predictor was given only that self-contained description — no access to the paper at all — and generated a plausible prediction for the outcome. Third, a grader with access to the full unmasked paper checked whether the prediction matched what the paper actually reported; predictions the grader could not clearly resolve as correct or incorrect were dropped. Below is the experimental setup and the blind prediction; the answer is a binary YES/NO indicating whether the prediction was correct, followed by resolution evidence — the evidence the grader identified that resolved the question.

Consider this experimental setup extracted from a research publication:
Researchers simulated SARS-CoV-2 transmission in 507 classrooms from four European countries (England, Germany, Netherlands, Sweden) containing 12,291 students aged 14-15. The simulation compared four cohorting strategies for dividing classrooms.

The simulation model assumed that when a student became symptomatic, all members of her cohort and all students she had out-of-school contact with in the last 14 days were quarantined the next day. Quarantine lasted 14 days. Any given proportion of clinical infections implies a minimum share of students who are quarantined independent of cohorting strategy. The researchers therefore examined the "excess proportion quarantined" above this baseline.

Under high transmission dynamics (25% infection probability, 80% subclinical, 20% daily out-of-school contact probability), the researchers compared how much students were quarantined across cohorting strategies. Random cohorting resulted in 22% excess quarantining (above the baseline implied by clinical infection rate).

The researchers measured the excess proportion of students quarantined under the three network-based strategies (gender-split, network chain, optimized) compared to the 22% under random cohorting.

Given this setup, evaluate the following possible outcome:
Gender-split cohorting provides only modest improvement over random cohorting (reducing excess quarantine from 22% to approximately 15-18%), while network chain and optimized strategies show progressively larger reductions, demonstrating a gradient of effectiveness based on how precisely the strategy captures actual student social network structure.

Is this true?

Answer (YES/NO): NO